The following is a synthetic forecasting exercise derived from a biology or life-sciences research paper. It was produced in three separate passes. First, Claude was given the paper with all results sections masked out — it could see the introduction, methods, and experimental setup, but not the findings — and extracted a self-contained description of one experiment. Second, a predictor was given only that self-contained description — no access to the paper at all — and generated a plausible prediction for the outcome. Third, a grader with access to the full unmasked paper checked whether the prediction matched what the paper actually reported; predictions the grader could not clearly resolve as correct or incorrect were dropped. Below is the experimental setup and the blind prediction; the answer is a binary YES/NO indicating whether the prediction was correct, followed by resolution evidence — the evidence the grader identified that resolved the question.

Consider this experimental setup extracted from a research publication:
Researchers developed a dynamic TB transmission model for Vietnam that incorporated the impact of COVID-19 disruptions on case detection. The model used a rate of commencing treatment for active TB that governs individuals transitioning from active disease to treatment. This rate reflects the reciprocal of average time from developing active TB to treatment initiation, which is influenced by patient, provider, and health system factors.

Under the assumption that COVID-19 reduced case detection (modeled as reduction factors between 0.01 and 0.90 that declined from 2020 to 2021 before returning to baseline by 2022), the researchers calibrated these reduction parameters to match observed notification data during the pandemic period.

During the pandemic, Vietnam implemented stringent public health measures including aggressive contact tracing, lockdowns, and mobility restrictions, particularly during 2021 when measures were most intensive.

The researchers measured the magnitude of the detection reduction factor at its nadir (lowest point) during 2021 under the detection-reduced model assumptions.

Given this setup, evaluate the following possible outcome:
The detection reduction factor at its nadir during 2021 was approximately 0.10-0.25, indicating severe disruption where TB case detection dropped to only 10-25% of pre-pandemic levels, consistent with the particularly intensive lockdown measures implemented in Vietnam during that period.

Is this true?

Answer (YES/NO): NO